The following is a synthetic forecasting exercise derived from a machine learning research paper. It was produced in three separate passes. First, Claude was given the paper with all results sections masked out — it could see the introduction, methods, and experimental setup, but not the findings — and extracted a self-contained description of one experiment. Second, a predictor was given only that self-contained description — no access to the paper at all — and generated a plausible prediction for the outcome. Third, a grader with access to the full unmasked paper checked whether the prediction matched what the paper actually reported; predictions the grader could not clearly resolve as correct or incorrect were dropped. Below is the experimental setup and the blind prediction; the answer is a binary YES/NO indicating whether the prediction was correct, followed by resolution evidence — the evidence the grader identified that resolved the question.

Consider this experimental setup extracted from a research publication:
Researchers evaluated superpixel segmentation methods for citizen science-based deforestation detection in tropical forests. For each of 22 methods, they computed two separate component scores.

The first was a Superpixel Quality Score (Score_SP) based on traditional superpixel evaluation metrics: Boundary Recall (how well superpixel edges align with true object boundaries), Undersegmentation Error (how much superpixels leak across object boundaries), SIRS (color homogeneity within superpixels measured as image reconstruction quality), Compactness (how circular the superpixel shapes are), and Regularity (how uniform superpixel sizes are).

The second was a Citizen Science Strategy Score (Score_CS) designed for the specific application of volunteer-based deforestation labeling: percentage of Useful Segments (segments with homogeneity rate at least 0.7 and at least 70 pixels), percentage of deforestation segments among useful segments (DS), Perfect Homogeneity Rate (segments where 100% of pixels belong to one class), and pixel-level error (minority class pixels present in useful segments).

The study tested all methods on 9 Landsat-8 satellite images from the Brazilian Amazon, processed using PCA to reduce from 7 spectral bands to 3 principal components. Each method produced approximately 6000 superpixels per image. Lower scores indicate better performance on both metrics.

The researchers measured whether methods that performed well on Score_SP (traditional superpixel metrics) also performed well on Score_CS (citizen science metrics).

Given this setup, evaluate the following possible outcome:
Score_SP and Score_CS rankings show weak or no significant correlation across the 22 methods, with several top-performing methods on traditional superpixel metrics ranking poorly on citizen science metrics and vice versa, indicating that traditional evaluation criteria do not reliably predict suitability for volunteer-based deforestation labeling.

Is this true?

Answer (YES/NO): YES